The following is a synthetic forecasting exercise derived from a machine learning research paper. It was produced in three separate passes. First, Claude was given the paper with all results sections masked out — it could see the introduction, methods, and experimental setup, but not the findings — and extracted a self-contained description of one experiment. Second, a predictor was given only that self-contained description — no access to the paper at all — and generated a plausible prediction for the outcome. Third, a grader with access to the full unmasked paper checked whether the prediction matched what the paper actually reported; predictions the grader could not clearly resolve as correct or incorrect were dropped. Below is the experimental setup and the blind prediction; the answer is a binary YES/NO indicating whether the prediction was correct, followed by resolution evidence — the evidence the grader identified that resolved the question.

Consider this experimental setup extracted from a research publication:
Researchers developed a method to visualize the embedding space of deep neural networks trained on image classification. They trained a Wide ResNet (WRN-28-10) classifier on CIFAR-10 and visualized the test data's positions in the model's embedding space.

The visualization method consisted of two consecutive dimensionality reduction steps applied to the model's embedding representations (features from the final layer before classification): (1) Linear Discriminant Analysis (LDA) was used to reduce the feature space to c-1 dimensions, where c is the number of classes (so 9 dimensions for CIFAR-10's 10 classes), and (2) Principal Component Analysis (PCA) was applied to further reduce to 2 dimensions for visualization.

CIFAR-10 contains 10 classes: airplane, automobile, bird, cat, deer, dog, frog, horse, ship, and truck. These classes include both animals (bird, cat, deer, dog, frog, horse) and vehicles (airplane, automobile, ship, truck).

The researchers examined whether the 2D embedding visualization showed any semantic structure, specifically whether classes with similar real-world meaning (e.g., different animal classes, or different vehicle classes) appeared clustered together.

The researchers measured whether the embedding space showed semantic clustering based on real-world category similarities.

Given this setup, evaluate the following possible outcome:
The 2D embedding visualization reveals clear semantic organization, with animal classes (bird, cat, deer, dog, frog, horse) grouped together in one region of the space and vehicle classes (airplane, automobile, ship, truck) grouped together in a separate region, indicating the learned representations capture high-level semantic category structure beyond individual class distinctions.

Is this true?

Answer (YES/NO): YES